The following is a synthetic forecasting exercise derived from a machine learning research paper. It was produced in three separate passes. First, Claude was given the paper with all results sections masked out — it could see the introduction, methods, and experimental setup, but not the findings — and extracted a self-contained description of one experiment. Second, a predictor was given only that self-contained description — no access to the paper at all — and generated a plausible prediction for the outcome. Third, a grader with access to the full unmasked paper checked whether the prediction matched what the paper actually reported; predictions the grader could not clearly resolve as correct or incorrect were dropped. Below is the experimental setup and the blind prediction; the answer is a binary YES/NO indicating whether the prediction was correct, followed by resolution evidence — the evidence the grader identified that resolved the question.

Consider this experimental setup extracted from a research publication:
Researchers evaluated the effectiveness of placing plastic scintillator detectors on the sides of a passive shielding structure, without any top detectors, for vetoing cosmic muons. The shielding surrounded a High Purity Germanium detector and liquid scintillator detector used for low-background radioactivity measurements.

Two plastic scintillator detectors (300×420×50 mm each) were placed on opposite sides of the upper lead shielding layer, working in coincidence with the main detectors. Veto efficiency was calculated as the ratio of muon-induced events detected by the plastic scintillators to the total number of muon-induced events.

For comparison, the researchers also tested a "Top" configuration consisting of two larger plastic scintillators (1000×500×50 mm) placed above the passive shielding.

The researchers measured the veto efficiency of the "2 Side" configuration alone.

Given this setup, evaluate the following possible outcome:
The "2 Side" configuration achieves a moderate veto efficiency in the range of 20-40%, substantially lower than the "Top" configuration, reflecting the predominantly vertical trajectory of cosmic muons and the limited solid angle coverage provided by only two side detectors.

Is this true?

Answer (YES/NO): YES